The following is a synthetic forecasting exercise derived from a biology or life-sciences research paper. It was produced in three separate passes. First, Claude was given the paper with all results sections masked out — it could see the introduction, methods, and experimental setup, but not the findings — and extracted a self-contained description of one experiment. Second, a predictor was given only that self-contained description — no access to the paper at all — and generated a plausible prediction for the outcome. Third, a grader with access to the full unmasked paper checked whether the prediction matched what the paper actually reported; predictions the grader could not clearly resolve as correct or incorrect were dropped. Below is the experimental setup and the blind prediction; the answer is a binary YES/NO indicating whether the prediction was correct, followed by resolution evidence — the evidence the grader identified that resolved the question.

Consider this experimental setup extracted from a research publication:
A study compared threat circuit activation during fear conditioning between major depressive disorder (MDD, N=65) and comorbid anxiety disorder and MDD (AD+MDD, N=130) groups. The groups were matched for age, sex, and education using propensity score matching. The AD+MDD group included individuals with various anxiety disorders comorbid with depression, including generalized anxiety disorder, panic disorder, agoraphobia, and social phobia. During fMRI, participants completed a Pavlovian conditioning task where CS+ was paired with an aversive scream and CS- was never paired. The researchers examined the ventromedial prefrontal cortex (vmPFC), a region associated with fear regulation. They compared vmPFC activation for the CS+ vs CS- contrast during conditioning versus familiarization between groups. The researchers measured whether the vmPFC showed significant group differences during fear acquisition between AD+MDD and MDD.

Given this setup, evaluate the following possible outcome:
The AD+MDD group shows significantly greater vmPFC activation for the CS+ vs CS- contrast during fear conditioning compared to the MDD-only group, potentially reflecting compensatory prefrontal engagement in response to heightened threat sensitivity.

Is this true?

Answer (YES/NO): NO